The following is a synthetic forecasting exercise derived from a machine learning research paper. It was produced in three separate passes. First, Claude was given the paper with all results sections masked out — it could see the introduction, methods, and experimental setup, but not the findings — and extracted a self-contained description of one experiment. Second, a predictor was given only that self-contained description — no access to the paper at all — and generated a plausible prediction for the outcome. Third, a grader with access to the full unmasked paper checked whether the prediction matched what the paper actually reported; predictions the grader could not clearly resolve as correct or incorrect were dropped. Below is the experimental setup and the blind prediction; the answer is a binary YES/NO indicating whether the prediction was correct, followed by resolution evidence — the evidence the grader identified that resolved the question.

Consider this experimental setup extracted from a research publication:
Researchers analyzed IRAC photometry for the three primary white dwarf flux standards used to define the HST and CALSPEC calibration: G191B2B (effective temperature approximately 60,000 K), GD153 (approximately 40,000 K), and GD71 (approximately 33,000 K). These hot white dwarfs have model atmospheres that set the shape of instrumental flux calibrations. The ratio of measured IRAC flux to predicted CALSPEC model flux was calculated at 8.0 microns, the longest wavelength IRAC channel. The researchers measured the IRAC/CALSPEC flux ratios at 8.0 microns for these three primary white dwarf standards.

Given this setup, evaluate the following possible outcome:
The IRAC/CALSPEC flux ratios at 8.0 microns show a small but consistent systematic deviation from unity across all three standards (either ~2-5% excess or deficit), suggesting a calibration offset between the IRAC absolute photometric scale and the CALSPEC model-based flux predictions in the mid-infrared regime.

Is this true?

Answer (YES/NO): NO